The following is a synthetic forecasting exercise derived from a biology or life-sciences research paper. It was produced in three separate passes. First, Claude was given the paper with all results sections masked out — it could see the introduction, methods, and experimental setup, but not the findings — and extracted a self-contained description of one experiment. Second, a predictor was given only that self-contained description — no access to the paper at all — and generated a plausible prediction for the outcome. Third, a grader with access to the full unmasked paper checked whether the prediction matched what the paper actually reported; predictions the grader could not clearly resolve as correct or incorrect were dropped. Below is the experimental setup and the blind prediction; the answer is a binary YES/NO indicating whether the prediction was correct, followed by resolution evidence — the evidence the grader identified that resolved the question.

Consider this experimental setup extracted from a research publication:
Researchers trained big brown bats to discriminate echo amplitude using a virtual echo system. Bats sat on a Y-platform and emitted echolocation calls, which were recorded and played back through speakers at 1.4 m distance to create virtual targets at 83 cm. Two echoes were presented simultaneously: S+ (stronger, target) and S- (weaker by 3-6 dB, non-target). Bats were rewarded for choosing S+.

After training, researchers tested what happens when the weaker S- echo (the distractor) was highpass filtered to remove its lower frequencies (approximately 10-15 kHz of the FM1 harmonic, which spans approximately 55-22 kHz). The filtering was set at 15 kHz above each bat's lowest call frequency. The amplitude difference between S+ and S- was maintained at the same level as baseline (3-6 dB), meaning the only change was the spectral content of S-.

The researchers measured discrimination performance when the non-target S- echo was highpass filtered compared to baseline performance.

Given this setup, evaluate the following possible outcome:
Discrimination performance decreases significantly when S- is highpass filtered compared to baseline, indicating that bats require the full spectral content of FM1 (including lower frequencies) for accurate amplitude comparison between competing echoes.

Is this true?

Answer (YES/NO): NO